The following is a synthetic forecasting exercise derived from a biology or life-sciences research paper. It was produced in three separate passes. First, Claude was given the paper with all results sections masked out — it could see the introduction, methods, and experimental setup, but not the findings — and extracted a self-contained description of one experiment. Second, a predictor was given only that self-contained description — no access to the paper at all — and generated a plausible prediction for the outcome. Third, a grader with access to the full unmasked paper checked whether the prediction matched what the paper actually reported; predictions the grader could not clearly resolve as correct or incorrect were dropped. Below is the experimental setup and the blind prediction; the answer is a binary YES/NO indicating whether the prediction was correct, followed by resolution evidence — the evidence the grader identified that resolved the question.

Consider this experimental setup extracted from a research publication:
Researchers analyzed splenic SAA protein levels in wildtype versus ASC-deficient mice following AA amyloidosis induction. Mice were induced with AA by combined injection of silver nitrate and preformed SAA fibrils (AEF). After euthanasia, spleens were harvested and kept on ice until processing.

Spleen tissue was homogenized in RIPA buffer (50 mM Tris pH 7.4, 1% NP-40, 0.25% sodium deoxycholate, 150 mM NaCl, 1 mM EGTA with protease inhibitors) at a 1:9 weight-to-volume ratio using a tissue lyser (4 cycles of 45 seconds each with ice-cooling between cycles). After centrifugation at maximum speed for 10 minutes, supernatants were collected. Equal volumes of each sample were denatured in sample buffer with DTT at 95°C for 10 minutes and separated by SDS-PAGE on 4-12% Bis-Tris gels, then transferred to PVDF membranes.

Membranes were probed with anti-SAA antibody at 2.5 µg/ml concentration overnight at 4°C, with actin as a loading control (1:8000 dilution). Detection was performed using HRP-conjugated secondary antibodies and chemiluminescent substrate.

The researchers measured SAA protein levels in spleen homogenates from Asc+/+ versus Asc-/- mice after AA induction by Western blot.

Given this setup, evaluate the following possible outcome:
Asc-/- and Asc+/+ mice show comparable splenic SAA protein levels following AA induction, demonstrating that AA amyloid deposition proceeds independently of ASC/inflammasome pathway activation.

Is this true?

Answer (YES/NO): NO